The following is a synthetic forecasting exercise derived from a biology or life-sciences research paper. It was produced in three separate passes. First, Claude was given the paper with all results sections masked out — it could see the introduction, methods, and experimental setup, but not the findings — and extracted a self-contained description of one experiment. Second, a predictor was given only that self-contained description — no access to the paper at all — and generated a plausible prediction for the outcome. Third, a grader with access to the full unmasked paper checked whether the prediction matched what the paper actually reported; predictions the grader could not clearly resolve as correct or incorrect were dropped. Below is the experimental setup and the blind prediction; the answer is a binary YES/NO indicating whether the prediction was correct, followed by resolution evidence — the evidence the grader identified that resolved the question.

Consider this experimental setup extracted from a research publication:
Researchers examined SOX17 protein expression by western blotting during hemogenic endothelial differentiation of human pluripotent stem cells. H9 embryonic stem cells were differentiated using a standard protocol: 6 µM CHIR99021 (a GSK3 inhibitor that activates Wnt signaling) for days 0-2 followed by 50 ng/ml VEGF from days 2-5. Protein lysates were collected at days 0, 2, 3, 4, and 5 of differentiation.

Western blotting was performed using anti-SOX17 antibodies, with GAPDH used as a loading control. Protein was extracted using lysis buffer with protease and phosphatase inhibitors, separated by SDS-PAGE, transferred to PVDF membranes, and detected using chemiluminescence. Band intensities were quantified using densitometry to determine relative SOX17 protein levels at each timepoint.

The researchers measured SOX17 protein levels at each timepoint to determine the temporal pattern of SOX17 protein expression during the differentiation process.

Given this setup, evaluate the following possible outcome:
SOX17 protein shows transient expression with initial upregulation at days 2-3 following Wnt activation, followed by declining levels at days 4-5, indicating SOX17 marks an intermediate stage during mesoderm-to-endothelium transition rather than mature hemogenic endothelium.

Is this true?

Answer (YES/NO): NO